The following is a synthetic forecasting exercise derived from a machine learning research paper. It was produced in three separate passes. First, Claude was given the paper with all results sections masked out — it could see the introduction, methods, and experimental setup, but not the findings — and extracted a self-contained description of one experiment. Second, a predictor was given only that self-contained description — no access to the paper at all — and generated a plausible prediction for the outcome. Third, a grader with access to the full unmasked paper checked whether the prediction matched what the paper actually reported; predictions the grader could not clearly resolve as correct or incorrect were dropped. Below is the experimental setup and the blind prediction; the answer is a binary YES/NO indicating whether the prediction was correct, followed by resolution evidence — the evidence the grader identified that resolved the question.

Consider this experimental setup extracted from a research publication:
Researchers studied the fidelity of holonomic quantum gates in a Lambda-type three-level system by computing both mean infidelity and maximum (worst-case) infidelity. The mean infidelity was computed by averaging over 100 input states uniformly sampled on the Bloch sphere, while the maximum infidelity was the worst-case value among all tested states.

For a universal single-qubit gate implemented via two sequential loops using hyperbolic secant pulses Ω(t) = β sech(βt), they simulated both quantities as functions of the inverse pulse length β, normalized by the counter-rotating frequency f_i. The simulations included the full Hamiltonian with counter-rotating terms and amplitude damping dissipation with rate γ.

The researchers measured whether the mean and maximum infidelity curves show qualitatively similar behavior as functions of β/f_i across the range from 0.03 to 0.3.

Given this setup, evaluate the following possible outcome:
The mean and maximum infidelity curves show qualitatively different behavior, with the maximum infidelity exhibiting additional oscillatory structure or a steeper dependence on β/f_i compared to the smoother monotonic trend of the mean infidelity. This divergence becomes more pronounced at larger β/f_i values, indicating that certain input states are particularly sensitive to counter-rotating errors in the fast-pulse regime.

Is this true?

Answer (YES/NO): NO